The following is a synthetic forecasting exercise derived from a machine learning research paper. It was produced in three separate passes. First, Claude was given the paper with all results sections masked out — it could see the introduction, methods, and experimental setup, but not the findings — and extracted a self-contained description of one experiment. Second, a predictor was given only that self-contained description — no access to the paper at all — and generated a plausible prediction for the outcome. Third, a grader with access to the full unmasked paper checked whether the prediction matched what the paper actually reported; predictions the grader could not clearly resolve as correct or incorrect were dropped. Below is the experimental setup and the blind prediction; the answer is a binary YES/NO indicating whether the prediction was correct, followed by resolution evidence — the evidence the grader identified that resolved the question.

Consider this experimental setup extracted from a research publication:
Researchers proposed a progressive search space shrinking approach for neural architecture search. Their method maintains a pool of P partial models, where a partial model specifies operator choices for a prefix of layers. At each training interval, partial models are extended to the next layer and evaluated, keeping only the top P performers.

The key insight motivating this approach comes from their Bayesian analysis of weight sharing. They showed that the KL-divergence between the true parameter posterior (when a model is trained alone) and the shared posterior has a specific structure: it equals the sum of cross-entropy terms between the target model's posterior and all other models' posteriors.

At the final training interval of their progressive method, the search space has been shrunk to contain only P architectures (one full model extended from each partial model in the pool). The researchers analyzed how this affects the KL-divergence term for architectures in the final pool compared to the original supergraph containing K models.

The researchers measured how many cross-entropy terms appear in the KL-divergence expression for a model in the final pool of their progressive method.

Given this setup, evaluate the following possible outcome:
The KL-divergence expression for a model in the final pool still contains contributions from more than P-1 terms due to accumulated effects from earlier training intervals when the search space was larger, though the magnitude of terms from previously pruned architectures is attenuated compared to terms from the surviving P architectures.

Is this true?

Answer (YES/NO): NO